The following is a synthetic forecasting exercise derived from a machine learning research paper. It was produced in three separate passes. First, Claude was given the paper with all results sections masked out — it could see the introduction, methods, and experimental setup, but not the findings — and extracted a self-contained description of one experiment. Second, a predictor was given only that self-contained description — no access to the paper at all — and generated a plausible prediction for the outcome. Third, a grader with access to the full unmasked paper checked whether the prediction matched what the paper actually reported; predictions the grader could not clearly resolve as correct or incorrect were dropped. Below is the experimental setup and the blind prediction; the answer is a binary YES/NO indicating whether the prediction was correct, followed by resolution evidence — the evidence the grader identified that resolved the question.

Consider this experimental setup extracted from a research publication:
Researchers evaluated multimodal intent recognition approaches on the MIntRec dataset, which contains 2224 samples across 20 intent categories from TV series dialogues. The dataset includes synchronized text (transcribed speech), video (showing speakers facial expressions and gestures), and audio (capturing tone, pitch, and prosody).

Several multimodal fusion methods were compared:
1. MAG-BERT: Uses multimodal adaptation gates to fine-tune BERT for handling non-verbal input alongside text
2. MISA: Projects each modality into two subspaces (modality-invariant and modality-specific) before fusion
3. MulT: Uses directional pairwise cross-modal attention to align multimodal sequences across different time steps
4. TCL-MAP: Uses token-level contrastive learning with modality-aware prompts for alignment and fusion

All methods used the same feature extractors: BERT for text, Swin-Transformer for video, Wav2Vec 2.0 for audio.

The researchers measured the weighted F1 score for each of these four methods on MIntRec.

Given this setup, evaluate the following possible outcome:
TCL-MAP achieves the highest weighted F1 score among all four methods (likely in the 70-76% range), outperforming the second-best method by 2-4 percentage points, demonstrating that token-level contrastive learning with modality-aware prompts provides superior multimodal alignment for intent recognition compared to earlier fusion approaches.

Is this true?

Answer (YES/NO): NO